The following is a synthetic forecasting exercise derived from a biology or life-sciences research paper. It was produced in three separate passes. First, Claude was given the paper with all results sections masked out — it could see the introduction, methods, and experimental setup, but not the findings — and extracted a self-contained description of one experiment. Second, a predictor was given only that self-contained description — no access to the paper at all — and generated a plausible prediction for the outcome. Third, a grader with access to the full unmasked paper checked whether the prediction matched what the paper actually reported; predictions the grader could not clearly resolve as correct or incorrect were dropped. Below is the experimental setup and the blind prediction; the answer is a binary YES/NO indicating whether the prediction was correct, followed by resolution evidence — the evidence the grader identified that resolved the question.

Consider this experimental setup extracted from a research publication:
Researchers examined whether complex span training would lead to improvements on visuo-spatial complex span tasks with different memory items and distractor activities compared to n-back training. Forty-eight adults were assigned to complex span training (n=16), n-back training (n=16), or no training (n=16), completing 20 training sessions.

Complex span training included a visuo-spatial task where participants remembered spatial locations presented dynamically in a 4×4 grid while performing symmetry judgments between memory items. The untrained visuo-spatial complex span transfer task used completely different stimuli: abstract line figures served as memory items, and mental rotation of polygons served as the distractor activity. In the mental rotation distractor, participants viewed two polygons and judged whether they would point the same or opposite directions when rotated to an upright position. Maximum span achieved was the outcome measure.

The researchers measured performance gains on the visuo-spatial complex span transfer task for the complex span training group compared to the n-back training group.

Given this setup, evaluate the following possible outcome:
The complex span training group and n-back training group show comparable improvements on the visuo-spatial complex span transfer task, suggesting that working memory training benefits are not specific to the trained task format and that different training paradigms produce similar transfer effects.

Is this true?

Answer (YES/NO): NO